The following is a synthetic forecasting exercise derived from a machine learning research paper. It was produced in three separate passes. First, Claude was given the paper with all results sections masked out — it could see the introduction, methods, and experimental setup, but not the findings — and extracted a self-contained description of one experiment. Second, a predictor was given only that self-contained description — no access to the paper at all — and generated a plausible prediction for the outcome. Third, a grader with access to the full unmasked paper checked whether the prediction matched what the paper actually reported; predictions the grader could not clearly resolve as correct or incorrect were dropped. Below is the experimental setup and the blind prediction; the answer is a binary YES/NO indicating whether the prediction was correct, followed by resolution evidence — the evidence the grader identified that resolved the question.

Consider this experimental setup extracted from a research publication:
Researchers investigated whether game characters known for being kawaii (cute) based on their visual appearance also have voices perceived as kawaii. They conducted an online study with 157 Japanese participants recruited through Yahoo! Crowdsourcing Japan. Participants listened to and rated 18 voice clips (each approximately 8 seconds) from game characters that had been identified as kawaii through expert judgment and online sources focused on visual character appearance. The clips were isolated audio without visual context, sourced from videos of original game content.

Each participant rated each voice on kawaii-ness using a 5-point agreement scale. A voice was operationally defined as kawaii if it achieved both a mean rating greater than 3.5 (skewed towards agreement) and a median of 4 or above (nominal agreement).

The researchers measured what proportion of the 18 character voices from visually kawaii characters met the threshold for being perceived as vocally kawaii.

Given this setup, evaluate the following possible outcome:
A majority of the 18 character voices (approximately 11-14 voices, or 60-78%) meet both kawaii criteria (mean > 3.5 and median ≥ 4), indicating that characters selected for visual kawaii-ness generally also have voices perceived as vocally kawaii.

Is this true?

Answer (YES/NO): NO